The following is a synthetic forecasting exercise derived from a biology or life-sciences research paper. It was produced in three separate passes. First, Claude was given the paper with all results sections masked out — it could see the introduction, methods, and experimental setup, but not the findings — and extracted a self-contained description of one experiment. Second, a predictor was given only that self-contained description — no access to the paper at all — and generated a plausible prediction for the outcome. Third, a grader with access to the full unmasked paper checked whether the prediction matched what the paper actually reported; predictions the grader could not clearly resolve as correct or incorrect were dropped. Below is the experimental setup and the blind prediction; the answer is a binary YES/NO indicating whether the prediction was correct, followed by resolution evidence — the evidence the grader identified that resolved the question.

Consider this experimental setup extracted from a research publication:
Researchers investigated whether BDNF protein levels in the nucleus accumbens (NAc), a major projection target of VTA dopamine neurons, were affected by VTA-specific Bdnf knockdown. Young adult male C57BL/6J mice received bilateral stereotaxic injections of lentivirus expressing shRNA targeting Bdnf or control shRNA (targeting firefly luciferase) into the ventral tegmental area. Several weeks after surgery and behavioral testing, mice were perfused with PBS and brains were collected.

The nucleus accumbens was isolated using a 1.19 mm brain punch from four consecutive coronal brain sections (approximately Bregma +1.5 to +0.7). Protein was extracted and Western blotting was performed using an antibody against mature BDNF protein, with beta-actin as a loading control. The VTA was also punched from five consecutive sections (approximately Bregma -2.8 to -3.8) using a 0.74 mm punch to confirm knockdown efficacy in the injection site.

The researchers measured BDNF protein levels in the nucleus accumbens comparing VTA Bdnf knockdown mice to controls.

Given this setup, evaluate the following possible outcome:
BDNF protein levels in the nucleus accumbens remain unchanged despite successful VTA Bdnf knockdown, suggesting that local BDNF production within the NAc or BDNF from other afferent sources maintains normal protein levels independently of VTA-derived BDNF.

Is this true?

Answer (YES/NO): YES